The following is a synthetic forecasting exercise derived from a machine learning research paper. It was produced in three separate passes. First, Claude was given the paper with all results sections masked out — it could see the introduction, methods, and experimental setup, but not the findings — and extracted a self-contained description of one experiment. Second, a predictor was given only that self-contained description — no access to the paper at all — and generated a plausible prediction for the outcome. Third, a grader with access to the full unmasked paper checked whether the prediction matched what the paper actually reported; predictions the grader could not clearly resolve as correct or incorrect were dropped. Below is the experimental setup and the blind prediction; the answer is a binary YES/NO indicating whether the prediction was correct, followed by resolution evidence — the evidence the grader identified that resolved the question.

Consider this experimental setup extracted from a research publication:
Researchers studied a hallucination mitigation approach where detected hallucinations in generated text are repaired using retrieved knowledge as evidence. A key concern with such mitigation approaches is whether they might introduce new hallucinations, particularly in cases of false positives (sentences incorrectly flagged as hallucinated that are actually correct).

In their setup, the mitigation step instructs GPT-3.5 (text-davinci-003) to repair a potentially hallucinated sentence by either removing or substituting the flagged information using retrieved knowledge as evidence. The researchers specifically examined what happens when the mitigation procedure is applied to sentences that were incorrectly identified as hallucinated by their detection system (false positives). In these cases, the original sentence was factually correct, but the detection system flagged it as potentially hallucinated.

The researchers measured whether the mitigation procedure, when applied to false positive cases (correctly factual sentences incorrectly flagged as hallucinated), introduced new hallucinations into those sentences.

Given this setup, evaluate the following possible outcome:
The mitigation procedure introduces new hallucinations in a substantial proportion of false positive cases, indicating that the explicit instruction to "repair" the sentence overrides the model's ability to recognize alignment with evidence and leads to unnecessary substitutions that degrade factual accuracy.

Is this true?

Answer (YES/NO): NO